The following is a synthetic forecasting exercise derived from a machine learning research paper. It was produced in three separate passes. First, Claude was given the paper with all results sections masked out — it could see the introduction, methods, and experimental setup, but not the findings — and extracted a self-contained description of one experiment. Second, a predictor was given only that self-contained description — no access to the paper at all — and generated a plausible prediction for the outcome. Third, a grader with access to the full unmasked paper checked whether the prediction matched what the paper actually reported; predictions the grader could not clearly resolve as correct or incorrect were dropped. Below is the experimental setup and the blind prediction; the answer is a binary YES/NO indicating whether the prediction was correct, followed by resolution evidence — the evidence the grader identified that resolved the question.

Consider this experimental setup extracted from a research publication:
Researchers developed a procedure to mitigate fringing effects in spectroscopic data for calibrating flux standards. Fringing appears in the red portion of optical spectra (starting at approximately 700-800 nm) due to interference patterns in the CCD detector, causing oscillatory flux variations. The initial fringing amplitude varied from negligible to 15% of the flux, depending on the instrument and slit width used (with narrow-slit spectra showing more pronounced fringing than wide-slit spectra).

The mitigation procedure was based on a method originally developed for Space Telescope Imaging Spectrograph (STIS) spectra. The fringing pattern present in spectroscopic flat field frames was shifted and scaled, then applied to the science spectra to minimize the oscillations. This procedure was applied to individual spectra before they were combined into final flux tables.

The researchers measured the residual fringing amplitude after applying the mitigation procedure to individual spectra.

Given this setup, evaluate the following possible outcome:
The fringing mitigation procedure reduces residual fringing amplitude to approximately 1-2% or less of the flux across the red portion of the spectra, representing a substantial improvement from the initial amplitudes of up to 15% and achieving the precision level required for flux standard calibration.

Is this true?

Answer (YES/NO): NO